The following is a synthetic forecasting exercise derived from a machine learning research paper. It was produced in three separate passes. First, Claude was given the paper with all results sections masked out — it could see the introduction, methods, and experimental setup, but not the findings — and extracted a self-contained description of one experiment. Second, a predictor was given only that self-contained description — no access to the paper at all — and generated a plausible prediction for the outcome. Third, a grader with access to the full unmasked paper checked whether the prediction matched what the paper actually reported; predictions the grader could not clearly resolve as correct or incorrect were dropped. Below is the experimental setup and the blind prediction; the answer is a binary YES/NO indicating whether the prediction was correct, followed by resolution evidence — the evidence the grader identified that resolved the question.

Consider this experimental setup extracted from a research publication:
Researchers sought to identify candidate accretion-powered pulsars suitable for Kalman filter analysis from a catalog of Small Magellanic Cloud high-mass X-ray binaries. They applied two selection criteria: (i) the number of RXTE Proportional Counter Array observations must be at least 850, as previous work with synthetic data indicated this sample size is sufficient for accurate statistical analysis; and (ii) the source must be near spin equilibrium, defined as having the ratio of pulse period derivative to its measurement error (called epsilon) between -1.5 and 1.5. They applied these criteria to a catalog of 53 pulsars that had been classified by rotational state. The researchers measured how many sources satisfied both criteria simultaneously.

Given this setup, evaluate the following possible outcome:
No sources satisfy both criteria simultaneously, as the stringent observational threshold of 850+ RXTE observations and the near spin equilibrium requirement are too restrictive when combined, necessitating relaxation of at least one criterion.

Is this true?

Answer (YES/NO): NO